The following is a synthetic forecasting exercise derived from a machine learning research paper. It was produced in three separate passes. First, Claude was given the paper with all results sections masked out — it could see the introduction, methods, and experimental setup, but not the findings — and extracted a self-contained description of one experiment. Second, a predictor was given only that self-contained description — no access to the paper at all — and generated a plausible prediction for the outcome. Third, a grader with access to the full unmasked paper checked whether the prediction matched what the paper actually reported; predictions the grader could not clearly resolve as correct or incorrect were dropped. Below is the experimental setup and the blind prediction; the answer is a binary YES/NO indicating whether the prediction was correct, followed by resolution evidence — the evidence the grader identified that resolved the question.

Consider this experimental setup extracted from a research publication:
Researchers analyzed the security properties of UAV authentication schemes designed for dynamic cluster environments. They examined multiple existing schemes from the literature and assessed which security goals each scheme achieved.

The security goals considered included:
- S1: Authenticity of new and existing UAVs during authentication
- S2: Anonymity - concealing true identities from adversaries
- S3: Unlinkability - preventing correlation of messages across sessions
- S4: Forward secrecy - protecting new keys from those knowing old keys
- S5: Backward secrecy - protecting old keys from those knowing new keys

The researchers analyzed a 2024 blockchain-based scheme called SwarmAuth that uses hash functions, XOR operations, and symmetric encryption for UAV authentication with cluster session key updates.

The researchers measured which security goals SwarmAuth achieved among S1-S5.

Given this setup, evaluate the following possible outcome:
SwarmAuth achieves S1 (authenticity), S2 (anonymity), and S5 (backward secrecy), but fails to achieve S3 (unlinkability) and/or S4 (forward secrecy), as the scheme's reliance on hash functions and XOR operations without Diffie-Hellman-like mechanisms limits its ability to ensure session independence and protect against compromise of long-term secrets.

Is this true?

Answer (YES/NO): NO